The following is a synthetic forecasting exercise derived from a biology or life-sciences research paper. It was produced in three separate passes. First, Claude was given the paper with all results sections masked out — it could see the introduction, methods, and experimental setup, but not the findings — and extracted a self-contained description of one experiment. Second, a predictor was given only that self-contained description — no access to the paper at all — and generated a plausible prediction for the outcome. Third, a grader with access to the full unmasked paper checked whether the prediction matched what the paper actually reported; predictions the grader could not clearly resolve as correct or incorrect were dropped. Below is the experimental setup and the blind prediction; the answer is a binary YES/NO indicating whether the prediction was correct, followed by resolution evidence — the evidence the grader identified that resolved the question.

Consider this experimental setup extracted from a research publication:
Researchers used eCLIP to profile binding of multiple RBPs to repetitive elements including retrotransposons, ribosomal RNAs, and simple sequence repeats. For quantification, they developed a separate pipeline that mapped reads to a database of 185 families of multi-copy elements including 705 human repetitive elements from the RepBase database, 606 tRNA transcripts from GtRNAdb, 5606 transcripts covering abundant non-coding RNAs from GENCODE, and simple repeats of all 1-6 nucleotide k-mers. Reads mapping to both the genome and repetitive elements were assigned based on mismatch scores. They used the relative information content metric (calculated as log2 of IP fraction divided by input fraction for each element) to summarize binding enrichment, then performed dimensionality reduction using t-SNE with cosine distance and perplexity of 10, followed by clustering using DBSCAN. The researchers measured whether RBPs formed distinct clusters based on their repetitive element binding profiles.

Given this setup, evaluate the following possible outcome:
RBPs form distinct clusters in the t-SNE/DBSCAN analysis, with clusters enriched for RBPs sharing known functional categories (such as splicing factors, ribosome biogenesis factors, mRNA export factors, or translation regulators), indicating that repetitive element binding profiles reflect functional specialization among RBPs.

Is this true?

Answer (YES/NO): NO